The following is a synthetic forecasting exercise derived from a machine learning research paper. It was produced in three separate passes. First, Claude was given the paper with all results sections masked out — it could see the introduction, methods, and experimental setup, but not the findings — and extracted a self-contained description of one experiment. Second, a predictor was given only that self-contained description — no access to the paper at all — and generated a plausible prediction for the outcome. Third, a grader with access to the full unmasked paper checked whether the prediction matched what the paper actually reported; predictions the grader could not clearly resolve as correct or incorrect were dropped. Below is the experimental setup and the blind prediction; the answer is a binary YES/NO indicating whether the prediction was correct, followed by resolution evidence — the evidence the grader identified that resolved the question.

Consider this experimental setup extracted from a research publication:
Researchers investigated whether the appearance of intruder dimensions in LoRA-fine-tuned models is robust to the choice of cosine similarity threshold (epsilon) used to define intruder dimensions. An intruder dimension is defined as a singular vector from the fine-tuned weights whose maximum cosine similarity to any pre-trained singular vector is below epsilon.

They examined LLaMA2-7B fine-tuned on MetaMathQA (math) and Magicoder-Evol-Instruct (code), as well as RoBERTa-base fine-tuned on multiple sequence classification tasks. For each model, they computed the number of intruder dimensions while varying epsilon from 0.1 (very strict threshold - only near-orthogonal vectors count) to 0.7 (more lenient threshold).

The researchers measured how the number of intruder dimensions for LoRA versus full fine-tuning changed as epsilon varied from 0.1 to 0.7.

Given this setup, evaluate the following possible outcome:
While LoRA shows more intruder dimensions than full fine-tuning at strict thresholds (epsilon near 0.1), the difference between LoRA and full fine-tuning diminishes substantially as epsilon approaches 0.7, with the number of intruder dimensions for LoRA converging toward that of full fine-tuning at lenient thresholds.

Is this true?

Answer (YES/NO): NO